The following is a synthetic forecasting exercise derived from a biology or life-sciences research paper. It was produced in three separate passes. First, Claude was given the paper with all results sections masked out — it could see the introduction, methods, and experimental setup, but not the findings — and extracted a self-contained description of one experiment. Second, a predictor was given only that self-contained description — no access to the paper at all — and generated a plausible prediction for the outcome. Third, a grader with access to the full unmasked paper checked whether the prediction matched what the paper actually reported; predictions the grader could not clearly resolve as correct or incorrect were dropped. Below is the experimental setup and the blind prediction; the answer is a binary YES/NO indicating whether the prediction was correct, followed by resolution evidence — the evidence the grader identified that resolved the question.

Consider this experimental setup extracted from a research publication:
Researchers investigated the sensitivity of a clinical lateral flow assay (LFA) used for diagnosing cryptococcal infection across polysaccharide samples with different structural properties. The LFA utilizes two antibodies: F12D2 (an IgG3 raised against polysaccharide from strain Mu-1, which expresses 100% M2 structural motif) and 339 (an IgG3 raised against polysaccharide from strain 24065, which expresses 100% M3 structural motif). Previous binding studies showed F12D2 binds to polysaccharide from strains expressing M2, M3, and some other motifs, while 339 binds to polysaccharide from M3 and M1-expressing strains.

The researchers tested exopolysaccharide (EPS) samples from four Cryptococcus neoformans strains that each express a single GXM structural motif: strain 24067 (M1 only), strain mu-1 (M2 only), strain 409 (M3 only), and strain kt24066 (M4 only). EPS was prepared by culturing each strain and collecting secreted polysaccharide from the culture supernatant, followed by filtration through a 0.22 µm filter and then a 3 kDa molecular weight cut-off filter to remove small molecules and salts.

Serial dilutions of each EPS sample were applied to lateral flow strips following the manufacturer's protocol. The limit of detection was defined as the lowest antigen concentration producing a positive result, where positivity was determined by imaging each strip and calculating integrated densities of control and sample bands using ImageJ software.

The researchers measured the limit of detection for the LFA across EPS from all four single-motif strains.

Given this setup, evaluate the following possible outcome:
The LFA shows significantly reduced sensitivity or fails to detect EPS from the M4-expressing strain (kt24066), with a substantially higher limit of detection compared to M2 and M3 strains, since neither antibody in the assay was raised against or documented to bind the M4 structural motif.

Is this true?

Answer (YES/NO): NO